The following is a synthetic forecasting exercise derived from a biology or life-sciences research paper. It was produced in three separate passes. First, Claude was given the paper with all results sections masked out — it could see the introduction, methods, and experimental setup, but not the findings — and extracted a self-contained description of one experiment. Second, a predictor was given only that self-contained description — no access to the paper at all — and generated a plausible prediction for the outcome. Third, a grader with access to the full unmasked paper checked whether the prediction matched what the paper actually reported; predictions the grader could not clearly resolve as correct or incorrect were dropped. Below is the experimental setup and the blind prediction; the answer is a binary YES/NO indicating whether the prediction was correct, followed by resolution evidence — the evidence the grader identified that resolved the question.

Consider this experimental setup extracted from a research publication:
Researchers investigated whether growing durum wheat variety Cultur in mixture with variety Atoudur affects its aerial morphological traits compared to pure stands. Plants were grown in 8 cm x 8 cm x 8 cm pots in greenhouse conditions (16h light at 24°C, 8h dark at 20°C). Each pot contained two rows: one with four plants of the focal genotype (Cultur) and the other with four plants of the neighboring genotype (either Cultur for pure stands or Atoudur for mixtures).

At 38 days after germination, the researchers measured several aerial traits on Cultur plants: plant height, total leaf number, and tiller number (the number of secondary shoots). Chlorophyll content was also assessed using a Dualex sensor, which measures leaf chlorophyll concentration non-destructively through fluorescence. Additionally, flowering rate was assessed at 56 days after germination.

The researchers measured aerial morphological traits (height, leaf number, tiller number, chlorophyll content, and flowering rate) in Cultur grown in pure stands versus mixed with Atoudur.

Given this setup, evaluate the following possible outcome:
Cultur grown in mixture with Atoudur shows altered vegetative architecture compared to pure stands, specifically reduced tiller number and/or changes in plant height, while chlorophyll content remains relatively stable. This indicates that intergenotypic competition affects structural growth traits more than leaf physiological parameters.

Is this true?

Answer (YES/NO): NO